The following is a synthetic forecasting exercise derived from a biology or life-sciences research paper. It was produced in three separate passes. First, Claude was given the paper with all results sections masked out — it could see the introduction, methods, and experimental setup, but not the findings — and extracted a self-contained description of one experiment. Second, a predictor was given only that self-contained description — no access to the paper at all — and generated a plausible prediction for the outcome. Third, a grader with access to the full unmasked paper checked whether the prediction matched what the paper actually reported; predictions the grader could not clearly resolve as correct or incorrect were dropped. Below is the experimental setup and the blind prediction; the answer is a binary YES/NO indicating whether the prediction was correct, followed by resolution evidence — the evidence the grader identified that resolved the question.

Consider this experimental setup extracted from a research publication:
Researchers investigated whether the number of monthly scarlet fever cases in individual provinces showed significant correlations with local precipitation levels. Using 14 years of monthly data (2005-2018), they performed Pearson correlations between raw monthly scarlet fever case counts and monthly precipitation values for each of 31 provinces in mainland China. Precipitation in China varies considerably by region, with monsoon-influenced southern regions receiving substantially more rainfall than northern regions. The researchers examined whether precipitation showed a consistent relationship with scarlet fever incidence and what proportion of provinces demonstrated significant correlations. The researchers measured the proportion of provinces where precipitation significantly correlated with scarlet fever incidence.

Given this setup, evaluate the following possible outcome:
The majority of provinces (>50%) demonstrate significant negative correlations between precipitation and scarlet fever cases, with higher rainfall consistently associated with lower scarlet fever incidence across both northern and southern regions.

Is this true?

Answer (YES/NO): NO